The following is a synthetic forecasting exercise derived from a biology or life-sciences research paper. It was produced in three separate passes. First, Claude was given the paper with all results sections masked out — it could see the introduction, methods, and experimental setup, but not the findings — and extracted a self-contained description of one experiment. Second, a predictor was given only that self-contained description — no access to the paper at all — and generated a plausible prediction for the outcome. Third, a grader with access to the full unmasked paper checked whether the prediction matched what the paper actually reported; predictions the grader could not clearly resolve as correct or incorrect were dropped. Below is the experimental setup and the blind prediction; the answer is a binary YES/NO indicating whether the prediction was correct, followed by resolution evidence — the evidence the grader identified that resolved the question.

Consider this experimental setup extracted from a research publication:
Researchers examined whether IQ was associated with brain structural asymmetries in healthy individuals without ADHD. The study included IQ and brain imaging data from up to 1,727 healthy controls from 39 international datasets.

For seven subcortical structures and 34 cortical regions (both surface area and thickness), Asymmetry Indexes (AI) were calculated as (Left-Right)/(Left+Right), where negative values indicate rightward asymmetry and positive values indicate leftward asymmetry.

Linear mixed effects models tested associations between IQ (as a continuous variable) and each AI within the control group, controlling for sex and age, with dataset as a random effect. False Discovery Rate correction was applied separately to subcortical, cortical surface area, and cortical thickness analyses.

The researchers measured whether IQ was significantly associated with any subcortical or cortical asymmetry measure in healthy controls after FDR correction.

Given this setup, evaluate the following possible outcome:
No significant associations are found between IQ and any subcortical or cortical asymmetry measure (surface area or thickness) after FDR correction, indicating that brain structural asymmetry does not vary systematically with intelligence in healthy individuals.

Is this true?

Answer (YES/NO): YES